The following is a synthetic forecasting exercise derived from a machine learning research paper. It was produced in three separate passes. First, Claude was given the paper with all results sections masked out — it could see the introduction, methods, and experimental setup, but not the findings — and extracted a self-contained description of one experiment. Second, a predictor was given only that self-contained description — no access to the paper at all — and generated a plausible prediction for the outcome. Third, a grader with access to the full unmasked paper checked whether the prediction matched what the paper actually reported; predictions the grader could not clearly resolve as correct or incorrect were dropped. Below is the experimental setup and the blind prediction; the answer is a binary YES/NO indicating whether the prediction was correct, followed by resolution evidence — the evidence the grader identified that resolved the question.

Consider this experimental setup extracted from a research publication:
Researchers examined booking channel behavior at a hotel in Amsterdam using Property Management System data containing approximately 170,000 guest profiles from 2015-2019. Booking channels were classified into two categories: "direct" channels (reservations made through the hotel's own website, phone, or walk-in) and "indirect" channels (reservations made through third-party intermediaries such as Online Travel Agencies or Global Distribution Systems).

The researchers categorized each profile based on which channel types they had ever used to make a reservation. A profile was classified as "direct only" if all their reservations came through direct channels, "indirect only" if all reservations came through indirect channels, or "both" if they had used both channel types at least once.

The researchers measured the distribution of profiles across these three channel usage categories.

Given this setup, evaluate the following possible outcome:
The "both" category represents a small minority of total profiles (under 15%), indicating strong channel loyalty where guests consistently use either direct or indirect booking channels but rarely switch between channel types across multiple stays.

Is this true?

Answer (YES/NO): YES